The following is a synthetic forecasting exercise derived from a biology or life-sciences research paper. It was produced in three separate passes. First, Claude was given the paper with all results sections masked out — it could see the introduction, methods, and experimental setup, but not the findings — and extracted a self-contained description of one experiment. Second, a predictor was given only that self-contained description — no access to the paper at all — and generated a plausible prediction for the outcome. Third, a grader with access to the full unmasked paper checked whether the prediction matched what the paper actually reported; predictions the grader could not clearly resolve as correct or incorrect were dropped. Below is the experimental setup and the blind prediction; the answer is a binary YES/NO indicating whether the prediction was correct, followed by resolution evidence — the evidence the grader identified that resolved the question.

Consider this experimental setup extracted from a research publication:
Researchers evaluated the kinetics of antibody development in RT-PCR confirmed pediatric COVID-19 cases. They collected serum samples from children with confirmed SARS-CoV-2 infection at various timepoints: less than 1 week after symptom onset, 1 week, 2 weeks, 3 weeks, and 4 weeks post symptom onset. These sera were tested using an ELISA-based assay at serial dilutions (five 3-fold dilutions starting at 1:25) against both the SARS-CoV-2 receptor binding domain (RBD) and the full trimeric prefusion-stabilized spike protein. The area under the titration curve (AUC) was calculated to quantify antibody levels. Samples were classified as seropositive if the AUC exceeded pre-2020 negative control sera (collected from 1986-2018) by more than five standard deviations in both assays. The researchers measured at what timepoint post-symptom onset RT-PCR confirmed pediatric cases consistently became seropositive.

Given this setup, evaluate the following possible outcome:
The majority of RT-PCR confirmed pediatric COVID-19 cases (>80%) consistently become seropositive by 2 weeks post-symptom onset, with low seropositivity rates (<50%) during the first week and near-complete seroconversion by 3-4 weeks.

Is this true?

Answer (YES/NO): YES